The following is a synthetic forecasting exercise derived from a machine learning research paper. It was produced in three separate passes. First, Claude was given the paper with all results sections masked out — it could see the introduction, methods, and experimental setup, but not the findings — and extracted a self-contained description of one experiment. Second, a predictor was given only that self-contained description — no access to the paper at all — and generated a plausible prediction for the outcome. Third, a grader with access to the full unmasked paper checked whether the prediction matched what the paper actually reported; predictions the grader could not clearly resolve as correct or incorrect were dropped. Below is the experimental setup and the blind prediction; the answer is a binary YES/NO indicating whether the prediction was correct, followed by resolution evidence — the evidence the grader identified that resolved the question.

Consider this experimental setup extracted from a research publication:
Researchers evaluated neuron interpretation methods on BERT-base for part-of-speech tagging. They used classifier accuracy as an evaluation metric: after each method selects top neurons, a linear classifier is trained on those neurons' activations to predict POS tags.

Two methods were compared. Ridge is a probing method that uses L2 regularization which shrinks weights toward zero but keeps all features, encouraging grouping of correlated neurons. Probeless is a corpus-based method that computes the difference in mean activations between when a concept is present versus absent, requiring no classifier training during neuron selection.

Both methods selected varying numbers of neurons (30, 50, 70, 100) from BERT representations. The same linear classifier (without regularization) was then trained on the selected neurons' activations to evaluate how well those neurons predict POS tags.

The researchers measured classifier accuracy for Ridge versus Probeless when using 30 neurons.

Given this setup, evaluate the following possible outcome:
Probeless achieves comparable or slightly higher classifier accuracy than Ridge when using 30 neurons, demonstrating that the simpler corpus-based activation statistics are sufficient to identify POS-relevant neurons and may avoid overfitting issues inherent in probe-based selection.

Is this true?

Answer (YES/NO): NO